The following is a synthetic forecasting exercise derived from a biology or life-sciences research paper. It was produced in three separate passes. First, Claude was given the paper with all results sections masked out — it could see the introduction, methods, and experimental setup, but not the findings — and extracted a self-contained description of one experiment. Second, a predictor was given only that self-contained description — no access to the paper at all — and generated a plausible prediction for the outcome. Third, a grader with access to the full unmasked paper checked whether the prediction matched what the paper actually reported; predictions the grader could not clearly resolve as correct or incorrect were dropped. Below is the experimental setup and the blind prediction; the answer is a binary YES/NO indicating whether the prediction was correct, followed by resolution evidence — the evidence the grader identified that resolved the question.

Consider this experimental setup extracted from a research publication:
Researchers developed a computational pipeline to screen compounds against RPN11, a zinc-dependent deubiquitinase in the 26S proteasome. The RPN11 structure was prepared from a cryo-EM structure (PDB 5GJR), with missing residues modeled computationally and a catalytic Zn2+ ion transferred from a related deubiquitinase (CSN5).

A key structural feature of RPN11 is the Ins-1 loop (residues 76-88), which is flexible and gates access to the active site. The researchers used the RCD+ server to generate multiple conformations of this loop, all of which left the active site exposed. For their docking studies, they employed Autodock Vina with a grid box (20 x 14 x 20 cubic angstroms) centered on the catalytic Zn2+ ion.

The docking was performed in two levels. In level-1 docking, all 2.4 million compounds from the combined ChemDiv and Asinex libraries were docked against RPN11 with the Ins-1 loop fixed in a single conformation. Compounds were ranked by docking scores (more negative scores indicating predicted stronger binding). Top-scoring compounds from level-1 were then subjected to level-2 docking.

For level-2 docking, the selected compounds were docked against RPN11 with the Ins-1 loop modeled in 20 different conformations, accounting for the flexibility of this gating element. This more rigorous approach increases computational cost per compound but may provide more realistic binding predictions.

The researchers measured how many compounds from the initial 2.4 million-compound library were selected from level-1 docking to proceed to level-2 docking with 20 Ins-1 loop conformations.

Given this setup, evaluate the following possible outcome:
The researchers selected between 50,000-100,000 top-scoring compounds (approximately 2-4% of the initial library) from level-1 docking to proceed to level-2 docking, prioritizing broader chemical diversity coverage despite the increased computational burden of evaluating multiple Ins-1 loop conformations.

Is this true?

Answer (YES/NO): NO